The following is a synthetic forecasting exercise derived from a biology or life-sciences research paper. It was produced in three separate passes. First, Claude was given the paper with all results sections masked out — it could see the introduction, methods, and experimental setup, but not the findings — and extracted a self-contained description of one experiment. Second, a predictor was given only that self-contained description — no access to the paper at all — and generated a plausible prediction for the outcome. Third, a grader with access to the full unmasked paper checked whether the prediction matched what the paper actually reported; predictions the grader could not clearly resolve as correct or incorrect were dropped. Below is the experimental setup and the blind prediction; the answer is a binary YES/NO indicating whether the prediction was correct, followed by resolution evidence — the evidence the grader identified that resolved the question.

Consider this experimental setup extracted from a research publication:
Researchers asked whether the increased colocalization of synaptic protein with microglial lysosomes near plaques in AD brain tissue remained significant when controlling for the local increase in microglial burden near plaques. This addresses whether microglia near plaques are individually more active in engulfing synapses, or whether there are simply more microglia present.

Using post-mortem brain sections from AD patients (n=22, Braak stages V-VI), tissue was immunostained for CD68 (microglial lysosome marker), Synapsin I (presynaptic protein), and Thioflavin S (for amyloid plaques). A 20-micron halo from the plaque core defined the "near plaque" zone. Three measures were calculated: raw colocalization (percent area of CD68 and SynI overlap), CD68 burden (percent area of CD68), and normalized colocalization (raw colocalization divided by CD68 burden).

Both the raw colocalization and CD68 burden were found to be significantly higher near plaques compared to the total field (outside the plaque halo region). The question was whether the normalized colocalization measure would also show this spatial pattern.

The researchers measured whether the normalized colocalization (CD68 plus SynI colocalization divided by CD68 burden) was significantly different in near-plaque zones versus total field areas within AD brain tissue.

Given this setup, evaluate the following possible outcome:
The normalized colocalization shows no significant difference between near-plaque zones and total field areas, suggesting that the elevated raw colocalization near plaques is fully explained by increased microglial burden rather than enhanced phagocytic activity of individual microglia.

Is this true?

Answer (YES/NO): YES